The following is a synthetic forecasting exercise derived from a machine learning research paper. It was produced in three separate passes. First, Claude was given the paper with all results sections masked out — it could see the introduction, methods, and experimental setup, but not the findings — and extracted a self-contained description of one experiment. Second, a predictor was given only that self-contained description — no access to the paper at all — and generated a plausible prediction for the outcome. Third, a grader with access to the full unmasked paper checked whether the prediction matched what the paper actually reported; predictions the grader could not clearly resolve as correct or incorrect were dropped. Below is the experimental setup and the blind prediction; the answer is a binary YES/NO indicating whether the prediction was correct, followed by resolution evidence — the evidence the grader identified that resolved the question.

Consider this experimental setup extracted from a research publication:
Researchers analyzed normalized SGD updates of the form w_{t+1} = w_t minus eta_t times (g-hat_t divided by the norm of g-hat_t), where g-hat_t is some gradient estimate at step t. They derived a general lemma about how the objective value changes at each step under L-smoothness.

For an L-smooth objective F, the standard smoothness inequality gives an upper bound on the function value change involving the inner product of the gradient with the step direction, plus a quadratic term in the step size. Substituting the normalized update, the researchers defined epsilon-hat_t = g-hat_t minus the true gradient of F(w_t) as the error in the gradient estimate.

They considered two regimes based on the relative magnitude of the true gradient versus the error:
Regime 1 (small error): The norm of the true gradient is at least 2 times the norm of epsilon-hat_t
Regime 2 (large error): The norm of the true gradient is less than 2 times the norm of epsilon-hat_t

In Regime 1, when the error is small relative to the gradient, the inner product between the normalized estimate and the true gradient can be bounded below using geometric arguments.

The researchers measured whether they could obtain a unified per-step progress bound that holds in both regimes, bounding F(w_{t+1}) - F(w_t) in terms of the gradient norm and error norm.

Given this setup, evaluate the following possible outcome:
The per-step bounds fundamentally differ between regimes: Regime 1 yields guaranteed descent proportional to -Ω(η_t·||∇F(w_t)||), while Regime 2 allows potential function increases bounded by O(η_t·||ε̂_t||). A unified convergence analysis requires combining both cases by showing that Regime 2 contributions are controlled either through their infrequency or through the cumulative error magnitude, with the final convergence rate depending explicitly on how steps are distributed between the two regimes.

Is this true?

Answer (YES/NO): NO